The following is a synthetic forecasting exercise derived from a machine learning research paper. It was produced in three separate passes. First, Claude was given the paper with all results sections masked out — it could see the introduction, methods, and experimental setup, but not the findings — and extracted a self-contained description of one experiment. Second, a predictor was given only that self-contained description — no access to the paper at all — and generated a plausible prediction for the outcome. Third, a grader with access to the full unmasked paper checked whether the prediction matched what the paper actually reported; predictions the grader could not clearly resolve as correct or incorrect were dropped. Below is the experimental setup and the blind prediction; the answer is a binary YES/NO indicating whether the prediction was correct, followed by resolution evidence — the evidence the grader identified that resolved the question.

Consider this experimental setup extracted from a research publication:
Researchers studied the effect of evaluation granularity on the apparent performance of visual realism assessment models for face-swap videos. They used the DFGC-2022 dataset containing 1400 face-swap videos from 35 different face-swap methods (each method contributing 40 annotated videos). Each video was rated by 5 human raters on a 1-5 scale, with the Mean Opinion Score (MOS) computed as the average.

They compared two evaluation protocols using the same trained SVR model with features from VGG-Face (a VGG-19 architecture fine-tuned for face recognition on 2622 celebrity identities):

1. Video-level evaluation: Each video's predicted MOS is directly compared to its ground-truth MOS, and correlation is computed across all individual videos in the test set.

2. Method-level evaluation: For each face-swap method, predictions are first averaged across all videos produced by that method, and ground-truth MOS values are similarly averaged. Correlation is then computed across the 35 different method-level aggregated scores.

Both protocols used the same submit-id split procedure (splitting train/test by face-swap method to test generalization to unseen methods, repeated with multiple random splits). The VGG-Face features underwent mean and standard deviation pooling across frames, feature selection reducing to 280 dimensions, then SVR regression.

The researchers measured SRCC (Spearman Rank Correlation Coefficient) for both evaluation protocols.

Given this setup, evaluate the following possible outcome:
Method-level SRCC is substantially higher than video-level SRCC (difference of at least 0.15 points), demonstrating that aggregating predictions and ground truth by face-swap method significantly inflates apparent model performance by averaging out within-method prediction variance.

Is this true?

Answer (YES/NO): YES